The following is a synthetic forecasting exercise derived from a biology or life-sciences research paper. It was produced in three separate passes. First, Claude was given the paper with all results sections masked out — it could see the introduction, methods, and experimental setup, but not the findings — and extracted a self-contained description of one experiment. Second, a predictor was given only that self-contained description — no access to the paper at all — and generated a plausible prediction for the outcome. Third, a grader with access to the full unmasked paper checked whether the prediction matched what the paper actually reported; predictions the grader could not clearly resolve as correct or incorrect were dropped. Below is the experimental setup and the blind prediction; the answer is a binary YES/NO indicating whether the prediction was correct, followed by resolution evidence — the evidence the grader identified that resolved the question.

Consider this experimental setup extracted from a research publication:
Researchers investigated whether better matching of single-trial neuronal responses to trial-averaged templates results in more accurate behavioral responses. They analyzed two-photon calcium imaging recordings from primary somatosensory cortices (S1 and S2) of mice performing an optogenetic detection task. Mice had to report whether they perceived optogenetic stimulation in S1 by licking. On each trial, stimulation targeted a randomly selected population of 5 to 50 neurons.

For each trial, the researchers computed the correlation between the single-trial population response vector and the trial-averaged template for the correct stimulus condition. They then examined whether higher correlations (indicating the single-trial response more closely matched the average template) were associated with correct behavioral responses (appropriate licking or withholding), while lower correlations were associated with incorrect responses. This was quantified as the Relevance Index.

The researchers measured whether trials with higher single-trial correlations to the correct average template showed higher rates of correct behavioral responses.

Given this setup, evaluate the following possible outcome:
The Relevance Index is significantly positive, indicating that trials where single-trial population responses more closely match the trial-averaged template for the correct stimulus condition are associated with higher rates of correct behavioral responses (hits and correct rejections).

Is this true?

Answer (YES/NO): YES